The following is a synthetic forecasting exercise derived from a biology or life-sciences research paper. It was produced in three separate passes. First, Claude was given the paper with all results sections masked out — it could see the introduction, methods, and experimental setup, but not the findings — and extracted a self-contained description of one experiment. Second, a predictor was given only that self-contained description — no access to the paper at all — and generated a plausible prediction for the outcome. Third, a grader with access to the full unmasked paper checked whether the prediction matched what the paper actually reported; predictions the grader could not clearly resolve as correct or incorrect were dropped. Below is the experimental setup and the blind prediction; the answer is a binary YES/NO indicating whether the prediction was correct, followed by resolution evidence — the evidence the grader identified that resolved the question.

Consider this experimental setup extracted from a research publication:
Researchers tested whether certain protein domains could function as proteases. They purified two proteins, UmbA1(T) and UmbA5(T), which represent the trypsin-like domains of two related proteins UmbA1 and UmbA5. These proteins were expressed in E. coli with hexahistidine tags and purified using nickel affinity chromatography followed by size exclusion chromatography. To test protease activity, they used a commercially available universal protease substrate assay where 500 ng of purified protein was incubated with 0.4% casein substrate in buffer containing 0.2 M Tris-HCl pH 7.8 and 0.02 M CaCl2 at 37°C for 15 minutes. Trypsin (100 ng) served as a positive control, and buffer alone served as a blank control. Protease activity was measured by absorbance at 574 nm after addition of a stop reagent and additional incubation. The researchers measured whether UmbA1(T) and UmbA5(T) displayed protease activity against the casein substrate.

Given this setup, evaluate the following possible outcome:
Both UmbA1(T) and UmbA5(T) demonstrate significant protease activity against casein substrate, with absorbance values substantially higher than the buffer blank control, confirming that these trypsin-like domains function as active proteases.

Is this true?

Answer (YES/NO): NO